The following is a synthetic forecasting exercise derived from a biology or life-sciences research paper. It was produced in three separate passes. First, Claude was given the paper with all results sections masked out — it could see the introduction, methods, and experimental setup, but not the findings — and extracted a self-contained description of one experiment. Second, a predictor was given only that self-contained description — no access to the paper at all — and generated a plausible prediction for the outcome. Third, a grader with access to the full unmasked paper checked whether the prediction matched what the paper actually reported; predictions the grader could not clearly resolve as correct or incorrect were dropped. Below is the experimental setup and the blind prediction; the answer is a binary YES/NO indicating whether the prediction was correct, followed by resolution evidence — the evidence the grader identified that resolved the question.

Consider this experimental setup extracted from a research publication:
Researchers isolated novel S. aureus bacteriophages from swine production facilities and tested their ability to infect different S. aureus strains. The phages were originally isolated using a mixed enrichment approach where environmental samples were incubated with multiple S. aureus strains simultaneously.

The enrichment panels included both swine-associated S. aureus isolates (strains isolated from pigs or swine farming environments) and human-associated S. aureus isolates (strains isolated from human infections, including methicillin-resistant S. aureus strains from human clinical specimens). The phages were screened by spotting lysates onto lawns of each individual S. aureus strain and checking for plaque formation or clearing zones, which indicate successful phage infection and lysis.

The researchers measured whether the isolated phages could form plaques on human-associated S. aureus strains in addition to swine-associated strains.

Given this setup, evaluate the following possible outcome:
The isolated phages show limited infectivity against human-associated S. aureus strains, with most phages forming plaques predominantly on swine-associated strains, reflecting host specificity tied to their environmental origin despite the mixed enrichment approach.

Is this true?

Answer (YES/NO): NO